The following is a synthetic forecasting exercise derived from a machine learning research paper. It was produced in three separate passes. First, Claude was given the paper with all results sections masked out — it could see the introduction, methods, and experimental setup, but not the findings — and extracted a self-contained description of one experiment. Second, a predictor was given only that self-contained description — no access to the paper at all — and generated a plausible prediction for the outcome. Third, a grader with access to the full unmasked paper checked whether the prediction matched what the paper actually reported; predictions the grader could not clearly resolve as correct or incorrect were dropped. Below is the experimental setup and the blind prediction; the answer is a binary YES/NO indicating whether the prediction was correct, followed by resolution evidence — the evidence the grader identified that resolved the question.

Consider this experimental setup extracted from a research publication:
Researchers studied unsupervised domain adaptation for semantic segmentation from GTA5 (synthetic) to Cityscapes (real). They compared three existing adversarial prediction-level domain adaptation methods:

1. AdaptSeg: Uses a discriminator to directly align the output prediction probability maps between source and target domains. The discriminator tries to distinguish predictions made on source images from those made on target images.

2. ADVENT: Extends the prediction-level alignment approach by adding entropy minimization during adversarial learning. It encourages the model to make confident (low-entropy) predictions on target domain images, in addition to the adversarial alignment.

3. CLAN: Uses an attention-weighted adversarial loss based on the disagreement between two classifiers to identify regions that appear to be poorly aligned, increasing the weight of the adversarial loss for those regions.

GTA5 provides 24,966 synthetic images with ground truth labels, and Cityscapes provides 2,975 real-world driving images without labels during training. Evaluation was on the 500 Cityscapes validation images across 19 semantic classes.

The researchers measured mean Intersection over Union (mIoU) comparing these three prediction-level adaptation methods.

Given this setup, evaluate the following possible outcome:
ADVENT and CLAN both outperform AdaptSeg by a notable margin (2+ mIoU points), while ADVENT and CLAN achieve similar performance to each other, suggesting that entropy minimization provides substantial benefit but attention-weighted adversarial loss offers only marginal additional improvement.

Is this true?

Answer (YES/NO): NO